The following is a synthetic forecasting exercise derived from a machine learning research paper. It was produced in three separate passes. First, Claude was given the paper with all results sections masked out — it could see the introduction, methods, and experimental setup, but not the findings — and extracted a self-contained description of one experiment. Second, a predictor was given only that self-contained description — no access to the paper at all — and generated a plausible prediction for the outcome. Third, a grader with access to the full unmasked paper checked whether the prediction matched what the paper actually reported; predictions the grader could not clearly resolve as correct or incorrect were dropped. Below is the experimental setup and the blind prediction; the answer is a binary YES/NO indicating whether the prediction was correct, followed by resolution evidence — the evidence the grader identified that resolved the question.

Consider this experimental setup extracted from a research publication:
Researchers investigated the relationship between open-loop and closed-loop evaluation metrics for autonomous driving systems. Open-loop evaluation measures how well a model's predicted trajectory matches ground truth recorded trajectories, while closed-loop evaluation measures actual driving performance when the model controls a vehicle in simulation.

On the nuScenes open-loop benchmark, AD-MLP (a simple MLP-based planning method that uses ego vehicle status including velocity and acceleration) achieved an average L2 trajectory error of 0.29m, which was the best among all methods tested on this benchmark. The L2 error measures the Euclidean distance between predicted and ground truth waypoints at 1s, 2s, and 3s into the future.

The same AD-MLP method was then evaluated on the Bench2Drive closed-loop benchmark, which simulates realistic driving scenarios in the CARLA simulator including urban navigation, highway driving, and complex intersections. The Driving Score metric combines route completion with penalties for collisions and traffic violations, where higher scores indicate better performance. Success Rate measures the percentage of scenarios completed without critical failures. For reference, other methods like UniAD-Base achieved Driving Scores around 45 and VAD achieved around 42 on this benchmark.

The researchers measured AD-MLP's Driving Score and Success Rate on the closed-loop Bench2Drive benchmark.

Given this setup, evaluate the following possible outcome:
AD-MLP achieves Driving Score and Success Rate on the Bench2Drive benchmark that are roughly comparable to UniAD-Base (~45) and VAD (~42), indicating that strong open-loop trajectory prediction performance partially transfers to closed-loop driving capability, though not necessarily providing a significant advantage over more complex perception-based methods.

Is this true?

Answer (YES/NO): NO